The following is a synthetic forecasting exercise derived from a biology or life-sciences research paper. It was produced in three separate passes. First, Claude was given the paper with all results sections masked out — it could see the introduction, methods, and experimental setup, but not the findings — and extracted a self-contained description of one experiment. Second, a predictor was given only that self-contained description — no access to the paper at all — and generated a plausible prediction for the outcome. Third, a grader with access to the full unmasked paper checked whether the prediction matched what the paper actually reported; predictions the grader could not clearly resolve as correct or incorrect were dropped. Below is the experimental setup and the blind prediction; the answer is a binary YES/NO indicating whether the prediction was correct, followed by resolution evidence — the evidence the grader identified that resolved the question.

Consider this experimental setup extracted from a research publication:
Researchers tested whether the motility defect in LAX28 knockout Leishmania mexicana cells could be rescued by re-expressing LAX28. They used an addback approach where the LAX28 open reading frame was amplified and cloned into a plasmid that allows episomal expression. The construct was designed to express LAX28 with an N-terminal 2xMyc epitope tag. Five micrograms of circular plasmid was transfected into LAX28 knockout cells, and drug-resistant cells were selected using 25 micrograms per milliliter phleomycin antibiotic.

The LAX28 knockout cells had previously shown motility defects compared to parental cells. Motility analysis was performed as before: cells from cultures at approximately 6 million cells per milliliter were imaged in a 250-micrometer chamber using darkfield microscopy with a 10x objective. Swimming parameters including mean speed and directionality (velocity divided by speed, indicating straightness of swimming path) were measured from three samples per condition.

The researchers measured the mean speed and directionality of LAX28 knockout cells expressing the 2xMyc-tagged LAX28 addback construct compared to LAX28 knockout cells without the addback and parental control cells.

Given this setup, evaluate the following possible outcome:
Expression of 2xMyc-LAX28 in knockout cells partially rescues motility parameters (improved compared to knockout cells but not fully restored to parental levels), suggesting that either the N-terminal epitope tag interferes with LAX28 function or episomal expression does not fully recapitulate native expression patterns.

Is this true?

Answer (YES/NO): NO